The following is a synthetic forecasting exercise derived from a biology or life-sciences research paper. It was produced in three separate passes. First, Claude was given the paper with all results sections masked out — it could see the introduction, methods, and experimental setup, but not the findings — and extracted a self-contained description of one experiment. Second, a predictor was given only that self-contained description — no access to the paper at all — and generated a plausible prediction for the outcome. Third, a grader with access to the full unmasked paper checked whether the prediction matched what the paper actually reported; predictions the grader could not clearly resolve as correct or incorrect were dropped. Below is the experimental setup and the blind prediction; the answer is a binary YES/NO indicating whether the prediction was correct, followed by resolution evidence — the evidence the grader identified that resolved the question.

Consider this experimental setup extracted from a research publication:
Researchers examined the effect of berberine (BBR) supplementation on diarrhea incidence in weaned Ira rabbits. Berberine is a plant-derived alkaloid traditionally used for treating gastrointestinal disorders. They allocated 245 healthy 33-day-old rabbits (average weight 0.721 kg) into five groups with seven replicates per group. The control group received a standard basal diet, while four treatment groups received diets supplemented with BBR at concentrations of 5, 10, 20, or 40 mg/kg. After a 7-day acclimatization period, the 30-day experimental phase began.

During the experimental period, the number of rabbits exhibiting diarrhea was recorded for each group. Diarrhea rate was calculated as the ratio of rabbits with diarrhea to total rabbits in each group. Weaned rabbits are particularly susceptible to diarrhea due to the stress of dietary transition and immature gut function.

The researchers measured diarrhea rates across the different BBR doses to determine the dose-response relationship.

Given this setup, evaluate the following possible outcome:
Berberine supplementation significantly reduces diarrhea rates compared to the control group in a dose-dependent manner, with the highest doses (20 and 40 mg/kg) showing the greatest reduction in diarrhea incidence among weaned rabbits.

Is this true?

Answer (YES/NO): NO